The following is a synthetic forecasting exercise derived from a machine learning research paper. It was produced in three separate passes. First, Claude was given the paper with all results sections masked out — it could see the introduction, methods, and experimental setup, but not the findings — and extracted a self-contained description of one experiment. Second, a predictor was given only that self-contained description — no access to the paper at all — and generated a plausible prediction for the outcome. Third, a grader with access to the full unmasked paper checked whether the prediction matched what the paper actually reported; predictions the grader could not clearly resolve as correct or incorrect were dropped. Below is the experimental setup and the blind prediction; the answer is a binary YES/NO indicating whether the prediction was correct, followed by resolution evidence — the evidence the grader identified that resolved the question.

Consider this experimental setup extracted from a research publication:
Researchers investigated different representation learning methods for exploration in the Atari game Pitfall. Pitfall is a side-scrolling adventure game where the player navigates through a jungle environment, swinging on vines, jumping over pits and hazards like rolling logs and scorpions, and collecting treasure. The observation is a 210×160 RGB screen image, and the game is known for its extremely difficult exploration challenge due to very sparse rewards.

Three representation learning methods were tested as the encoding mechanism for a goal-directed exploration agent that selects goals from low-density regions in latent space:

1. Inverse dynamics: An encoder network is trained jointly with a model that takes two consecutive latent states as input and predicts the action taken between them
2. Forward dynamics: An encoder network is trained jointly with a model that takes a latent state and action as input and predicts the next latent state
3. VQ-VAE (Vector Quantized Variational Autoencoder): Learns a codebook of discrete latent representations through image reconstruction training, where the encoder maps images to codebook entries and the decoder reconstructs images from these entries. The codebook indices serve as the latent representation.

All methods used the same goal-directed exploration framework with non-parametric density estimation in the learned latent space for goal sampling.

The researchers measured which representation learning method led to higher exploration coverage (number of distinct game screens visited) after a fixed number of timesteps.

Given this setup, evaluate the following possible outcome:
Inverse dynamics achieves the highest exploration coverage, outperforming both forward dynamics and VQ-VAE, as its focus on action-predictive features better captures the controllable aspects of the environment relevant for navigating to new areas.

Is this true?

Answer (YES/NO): NO